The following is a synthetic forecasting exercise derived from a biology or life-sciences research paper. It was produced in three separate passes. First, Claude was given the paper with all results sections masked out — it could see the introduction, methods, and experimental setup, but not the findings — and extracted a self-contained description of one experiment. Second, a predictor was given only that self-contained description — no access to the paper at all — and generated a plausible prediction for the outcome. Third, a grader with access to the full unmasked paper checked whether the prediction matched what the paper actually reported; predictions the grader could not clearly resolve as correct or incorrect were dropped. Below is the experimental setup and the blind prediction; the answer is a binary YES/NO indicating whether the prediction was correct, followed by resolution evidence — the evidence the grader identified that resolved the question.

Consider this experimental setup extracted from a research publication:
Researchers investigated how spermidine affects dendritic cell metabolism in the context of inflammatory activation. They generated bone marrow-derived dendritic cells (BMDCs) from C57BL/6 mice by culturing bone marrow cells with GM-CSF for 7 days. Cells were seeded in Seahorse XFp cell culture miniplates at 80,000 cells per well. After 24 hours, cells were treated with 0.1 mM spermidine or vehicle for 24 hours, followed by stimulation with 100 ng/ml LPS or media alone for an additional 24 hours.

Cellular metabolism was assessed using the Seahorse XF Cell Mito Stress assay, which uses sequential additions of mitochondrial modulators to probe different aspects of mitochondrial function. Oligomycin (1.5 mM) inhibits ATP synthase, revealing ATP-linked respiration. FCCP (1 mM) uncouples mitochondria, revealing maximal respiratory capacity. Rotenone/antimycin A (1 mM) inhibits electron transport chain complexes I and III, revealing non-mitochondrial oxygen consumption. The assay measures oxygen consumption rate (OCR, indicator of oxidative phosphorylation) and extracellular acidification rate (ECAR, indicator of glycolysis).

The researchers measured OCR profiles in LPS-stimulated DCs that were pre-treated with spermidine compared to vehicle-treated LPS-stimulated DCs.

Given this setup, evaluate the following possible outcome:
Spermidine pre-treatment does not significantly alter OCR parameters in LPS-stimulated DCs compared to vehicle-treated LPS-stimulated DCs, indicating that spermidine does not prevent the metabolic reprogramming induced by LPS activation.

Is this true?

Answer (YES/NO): NO